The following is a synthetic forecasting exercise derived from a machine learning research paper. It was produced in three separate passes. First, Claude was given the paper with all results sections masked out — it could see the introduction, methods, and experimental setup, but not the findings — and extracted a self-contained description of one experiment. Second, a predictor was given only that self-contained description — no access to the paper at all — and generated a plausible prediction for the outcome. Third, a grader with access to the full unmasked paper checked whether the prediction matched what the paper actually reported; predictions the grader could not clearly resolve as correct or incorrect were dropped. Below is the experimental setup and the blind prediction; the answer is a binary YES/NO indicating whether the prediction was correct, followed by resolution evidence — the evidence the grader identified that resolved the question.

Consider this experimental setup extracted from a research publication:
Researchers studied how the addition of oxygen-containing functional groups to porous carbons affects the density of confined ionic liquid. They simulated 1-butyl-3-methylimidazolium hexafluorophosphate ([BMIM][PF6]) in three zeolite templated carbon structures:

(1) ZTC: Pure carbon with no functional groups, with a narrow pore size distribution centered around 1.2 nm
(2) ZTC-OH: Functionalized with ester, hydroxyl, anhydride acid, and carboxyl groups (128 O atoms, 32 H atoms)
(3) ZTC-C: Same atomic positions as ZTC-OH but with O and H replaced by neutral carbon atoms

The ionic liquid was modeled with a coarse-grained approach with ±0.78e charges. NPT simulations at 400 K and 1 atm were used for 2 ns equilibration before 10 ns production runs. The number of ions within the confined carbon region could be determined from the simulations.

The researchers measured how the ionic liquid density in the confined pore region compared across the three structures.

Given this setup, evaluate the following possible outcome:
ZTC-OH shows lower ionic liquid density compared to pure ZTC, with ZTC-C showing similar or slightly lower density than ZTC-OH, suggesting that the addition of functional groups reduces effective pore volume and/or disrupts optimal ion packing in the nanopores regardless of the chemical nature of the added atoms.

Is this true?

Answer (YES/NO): YES